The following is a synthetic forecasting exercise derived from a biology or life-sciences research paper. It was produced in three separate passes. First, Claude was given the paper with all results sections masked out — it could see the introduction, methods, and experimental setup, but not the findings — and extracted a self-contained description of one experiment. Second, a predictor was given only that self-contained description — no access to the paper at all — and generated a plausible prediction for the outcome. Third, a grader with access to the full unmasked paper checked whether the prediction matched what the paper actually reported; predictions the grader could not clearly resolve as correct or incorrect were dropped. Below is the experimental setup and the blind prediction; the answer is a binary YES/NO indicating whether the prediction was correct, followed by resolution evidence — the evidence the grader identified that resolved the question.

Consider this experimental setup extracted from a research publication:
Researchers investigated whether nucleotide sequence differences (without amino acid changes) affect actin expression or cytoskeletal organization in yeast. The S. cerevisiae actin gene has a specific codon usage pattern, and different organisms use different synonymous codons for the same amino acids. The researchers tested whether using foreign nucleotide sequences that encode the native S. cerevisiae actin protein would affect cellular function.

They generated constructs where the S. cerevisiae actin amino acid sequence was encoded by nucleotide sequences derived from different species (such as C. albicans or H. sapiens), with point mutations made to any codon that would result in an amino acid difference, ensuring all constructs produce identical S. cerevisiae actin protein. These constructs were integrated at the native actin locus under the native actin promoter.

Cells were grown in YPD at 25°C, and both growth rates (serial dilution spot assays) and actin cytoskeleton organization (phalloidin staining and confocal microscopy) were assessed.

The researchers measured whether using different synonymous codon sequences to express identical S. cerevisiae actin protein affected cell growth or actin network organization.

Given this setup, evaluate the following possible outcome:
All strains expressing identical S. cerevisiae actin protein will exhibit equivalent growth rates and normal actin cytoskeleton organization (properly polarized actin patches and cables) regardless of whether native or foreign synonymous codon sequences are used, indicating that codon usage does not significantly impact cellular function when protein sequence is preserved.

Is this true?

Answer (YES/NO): NO